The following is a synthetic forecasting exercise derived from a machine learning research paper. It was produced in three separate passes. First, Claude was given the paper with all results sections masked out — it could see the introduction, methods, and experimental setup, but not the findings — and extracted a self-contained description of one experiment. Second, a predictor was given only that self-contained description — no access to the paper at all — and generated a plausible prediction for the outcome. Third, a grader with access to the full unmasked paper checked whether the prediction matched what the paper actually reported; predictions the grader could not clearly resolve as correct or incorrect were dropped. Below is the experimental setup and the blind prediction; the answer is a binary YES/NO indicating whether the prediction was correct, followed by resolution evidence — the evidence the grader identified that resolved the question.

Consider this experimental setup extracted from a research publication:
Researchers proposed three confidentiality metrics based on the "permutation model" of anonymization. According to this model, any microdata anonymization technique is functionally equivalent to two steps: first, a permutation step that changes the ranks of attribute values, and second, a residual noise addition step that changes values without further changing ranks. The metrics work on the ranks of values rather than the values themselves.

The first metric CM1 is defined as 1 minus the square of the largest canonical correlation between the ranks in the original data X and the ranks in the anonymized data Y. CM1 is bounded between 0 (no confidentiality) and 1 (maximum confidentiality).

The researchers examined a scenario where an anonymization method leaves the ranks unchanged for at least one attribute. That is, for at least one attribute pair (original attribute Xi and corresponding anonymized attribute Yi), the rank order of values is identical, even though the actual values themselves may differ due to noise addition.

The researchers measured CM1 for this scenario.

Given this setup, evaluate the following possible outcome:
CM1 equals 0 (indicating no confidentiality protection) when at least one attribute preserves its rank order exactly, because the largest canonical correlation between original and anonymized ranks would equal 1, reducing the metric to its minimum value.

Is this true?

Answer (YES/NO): YES